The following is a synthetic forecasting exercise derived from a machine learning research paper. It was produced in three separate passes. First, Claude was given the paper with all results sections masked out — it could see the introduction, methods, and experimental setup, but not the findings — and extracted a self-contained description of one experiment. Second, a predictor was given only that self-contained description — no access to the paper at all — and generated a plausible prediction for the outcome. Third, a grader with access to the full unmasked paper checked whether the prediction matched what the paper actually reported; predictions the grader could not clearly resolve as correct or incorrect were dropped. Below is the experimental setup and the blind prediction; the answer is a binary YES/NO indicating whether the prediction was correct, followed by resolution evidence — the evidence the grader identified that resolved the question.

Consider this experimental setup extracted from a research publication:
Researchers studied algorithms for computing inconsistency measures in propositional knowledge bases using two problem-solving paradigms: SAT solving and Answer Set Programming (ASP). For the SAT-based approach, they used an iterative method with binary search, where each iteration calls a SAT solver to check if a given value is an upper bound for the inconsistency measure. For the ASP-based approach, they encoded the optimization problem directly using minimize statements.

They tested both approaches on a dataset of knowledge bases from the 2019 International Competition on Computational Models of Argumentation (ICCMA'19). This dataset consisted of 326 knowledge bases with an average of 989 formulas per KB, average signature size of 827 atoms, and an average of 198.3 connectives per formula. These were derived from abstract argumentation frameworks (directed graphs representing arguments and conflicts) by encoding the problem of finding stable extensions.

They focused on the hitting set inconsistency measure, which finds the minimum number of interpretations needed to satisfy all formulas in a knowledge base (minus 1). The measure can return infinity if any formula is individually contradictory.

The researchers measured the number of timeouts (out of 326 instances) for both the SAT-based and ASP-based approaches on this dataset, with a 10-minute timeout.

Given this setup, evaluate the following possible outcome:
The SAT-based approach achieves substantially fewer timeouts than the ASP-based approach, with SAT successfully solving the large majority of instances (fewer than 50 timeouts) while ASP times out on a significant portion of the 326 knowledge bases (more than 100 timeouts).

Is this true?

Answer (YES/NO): NO